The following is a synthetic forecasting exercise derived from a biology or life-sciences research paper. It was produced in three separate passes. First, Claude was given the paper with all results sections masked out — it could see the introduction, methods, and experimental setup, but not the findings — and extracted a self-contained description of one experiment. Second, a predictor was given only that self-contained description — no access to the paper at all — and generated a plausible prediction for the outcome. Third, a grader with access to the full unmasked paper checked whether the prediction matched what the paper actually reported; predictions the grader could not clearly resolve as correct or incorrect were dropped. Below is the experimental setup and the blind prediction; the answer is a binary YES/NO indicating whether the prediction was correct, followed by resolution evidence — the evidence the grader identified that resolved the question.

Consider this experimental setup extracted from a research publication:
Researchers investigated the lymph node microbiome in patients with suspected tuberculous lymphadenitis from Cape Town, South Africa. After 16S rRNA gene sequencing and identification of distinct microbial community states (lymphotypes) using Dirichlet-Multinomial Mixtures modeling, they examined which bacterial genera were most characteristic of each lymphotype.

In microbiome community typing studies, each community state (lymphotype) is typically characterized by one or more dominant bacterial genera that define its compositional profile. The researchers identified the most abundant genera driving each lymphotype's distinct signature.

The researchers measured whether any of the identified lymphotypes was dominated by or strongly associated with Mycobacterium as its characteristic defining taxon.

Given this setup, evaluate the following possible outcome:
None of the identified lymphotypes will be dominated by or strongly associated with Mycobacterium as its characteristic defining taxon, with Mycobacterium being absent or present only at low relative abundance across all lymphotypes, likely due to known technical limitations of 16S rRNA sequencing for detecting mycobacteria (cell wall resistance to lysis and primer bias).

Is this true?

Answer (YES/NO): NO